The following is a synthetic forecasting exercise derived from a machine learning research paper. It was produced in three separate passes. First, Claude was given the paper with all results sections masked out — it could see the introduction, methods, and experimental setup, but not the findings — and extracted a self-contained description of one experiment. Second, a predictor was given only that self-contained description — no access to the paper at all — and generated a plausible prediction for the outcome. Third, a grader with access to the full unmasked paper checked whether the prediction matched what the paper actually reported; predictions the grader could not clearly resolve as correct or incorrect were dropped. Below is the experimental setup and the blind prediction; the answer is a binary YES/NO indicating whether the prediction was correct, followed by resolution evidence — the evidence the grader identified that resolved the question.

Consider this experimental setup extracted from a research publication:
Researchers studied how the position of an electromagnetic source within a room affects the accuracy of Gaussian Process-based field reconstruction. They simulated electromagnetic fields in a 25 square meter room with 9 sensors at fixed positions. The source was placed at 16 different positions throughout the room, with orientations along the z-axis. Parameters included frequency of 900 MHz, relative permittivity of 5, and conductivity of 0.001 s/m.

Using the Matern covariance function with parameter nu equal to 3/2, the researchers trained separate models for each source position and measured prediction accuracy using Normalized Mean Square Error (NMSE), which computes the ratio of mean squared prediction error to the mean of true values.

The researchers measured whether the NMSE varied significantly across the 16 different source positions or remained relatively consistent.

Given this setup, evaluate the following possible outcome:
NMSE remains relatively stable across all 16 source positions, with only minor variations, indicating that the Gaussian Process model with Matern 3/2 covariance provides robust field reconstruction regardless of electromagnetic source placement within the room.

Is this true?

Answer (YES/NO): YES